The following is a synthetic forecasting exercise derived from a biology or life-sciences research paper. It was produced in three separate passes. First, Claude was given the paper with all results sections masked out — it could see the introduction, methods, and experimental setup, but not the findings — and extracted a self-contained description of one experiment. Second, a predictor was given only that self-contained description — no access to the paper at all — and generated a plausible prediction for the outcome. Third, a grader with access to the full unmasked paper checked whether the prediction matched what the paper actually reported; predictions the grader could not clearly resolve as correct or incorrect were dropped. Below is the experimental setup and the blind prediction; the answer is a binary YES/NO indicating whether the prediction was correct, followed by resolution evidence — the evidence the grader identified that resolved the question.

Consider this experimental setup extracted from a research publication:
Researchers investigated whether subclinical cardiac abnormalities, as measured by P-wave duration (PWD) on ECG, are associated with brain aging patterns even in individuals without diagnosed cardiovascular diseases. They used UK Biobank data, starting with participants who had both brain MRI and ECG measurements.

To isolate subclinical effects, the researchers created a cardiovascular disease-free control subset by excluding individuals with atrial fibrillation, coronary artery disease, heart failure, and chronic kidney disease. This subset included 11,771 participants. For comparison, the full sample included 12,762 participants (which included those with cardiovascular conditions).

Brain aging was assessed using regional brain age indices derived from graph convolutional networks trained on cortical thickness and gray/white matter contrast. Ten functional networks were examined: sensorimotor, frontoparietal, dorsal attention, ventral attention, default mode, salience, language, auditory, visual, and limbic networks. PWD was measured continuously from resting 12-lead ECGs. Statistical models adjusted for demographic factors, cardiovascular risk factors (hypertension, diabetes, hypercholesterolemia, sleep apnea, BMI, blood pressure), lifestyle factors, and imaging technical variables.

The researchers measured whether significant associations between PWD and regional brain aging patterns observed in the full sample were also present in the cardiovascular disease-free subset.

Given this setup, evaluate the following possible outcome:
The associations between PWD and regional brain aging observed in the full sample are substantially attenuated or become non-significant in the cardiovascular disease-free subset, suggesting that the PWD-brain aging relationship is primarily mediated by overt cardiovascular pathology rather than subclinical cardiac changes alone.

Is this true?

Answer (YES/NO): NO